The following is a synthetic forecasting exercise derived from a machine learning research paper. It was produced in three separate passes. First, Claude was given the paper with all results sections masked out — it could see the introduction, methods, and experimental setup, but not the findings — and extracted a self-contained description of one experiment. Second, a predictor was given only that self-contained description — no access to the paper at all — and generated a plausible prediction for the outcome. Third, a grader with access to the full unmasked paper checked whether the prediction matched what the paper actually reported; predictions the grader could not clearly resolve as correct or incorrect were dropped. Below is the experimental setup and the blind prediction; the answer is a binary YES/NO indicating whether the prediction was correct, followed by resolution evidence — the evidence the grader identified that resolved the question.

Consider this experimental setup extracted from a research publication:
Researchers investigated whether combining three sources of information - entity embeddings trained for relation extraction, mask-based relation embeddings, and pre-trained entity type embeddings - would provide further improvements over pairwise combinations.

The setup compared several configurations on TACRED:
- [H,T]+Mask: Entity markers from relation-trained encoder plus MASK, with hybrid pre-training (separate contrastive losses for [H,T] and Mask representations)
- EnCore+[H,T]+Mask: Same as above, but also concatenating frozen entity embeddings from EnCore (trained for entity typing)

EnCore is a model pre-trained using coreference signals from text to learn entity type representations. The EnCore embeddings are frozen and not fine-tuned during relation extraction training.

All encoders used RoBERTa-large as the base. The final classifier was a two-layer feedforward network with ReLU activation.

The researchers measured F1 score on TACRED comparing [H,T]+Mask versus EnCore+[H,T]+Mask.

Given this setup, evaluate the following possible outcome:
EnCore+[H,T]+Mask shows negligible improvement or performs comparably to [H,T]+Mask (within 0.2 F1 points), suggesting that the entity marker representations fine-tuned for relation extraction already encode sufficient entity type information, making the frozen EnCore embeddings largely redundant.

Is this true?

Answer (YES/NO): NO